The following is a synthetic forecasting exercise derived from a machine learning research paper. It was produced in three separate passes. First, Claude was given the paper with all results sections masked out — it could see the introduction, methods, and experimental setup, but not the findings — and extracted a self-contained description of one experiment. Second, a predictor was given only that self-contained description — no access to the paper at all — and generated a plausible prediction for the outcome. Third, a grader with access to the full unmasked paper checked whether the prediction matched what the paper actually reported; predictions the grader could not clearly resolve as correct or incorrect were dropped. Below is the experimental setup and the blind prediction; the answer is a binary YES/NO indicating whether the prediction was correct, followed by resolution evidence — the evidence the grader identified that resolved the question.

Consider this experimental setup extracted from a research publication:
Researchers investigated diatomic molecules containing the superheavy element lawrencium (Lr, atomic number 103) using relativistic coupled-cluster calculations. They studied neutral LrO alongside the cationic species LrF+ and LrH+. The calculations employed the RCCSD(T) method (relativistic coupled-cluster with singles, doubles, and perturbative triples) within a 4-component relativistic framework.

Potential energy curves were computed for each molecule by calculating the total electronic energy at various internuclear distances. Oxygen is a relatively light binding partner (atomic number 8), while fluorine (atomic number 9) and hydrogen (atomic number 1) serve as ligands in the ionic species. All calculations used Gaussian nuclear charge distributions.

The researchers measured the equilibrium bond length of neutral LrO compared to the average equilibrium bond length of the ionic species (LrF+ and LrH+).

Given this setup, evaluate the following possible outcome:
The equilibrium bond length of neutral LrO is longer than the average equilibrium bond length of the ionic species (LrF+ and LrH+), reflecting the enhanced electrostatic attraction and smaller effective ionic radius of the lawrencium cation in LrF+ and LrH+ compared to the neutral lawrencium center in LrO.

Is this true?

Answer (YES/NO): NO